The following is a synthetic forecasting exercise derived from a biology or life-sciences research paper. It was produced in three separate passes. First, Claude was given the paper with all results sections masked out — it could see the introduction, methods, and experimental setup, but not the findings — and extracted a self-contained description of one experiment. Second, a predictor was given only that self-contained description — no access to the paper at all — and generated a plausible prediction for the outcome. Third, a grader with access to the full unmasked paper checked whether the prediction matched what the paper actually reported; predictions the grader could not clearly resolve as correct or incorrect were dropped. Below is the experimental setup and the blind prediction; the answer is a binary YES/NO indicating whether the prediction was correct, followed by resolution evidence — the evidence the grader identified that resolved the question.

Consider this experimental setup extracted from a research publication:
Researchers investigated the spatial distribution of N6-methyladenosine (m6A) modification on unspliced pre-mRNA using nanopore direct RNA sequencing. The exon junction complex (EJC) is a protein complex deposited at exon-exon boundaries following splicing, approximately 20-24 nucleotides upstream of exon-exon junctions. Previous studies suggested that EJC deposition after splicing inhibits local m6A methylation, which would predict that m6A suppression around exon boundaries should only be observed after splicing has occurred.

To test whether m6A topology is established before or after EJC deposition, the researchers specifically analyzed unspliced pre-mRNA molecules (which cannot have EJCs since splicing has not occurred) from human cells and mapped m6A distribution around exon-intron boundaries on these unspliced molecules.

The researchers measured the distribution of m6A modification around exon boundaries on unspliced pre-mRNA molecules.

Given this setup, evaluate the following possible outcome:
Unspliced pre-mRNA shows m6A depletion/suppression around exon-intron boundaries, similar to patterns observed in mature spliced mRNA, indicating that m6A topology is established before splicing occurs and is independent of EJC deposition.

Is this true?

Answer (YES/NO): YES